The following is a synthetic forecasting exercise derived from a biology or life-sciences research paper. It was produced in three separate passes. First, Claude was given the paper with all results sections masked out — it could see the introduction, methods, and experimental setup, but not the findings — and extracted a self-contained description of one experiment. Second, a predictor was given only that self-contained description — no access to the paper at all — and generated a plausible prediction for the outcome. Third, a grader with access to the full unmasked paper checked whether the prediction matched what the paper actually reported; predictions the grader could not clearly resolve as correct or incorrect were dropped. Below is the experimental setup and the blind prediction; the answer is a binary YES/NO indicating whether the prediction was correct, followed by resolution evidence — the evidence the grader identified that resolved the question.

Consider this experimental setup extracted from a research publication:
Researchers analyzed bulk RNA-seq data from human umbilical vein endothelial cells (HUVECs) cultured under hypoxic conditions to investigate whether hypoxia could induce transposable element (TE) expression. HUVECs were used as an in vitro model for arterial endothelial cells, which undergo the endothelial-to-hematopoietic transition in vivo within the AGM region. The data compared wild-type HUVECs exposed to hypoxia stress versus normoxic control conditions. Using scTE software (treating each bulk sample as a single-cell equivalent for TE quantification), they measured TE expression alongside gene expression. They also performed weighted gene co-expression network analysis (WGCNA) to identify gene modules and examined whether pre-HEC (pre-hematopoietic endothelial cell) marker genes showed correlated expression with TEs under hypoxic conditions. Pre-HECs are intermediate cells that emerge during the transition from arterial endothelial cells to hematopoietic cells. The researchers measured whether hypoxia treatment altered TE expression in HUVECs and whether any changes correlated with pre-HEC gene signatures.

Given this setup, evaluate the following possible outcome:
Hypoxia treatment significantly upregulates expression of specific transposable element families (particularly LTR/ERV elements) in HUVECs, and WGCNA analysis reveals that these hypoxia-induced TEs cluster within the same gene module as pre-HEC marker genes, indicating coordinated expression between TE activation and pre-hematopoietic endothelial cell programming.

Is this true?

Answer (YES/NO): NO